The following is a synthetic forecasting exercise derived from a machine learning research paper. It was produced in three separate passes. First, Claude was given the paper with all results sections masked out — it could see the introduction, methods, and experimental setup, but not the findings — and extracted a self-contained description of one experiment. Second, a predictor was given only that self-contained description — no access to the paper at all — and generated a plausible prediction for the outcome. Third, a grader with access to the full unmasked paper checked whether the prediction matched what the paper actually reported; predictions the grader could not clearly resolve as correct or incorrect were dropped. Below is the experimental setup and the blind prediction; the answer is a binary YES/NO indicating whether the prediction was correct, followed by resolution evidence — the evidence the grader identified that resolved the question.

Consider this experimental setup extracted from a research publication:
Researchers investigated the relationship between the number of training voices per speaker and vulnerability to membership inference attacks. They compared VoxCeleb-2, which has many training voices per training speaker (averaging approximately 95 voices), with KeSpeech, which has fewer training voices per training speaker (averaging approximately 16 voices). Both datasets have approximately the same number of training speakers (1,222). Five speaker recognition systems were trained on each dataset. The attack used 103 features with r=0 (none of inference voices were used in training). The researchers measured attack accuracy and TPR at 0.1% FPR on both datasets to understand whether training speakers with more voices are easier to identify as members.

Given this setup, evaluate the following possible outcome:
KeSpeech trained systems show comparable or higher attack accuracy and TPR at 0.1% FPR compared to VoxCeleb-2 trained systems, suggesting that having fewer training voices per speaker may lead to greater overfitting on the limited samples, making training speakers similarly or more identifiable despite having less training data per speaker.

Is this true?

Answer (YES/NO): NO